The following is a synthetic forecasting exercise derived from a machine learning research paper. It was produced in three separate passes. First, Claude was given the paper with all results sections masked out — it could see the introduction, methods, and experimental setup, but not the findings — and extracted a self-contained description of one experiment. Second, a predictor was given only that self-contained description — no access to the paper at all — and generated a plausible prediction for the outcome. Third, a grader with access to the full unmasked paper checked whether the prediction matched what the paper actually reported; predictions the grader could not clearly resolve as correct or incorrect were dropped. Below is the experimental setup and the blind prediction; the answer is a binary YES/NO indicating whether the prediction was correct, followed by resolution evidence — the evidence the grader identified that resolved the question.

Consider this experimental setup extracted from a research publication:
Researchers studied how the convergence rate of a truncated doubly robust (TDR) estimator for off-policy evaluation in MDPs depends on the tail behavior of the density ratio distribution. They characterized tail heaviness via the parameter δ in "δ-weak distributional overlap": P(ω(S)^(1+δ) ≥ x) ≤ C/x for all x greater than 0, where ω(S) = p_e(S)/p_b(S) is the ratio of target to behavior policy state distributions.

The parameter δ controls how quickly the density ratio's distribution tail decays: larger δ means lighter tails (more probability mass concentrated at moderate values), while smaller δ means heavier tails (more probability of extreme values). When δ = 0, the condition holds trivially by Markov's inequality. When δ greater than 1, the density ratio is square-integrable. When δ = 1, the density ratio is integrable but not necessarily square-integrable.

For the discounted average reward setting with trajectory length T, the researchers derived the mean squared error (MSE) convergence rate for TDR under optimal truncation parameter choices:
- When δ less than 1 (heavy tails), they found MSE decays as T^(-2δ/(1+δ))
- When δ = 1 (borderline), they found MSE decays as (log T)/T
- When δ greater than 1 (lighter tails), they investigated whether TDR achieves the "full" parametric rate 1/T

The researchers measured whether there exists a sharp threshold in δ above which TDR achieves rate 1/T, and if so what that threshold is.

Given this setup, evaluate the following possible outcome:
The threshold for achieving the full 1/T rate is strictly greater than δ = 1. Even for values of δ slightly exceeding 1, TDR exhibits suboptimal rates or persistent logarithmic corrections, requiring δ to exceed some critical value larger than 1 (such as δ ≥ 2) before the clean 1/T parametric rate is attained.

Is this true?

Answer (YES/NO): NO